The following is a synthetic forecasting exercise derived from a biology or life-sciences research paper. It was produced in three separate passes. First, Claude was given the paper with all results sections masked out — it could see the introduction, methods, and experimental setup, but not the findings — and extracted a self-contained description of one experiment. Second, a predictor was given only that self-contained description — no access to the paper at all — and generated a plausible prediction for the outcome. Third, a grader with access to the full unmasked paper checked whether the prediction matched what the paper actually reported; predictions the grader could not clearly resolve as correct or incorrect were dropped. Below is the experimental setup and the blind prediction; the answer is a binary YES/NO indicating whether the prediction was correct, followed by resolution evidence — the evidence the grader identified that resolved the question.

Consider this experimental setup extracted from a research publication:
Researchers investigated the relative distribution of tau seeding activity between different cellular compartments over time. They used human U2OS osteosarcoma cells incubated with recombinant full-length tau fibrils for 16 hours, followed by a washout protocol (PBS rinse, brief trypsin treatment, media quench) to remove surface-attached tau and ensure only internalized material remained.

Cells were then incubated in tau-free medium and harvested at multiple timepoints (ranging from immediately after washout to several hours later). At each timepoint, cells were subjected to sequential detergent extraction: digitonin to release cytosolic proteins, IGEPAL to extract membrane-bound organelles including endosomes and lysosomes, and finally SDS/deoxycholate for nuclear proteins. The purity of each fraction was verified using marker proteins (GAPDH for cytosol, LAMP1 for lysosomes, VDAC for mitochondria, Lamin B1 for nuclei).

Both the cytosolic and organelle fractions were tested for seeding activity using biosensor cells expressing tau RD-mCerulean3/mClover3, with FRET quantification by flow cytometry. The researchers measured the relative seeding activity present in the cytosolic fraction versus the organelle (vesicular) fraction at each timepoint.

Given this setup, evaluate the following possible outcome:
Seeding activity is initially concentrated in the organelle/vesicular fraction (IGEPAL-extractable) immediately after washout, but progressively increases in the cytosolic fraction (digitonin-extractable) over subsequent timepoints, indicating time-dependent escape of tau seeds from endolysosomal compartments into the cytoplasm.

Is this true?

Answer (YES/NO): YES